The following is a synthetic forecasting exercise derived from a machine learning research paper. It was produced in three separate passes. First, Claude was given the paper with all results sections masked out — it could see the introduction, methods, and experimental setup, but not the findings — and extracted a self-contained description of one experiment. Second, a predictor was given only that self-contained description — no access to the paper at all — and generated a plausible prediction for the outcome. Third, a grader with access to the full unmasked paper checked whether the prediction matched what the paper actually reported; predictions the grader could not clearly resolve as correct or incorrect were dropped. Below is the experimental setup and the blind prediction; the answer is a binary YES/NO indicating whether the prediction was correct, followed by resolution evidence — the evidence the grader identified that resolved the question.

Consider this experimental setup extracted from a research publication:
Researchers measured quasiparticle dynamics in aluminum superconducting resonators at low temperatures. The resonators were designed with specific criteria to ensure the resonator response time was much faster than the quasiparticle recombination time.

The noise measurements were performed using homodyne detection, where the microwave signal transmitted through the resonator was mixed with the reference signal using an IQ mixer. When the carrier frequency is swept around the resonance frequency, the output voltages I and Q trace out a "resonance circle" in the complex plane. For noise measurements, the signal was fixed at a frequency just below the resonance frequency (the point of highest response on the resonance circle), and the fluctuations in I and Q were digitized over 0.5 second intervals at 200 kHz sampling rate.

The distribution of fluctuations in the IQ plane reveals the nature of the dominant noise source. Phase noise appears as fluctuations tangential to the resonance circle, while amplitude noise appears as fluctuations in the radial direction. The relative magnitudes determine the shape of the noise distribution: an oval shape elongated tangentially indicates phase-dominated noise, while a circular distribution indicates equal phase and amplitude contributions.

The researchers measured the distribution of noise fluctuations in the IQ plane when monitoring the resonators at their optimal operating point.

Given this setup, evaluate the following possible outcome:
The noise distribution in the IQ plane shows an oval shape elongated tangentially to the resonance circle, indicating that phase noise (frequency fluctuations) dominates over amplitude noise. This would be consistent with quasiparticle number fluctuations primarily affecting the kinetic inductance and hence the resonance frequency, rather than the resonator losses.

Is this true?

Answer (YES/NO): YES